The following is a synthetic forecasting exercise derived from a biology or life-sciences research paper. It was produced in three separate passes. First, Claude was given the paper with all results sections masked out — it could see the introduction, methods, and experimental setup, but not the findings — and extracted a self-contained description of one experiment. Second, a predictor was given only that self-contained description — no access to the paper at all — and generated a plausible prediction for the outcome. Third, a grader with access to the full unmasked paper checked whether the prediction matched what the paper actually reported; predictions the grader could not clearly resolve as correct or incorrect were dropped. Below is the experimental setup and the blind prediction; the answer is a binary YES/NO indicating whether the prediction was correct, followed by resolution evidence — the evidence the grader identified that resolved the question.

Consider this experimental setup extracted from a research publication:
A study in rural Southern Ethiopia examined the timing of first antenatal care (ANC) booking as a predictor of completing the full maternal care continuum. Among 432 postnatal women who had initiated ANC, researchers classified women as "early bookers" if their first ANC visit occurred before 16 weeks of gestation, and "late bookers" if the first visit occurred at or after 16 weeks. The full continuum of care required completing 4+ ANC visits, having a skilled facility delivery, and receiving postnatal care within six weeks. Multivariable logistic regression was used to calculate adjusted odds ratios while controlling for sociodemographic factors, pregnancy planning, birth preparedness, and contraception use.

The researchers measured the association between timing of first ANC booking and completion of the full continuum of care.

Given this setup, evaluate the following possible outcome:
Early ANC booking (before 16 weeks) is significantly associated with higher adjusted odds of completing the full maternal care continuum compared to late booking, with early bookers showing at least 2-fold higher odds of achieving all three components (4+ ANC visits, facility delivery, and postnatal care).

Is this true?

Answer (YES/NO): YES